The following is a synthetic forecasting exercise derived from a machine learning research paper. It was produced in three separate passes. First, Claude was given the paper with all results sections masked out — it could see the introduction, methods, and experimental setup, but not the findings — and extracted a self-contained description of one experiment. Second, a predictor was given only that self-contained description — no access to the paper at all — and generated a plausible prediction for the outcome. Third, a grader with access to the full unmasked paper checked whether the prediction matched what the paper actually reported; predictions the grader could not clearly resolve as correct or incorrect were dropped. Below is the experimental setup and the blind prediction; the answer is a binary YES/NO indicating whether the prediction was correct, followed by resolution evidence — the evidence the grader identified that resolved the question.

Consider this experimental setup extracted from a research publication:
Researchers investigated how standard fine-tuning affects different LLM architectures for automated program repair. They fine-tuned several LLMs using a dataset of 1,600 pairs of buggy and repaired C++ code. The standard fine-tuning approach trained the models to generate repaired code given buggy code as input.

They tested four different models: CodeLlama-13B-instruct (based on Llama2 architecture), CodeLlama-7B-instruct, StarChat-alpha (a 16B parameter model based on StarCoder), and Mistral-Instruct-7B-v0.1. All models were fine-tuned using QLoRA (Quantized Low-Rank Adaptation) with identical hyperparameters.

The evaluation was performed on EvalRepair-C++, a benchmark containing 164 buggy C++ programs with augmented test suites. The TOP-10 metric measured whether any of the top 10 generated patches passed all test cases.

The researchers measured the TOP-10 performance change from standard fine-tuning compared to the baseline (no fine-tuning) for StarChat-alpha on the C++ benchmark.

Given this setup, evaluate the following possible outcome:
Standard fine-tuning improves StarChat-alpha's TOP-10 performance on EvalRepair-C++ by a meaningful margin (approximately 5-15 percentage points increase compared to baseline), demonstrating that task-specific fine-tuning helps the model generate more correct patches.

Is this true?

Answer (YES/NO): NO